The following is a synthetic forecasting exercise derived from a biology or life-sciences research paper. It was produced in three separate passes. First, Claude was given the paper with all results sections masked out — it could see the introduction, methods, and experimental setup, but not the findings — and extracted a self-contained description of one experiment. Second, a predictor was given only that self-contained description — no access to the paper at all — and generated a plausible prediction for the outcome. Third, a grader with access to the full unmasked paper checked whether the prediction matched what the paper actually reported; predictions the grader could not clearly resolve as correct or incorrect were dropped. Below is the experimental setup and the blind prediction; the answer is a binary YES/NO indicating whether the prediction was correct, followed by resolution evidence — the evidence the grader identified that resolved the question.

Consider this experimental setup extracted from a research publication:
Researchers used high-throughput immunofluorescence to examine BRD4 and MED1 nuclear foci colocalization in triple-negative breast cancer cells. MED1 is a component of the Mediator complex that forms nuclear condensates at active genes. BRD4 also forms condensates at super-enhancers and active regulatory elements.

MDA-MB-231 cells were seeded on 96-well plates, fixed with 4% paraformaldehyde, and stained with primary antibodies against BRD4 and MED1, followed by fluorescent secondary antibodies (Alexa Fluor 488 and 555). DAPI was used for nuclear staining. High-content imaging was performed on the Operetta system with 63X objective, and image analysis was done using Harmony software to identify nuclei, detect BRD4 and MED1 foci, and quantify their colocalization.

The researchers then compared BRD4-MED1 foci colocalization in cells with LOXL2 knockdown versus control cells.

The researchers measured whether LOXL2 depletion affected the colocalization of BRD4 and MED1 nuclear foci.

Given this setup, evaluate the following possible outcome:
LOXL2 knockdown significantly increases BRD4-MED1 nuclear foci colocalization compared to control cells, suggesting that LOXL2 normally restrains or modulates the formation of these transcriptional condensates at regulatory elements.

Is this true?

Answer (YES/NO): NO